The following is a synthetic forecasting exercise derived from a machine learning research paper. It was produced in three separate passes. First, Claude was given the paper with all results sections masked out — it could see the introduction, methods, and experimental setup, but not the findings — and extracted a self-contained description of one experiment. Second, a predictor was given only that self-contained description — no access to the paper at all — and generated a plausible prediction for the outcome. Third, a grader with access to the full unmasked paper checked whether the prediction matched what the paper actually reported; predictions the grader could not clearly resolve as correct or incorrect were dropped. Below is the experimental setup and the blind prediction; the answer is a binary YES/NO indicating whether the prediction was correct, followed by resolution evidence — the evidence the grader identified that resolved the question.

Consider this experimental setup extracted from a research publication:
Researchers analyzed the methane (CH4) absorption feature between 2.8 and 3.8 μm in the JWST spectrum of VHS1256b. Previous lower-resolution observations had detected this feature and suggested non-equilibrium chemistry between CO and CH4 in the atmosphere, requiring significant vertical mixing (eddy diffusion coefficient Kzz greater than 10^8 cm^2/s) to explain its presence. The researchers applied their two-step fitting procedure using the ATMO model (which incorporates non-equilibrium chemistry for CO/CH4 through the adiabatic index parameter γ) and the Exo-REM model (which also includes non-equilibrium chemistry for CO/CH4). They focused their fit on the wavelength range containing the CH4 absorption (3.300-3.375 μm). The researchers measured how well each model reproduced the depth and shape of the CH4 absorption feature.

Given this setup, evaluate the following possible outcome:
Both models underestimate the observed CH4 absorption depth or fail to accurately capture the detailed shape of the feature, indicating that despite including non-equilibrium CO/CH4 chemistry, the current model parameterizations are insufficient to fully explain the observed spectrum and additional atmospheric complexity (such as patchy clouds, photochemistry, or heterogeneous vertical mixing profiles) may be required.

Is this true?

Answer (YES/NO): NO